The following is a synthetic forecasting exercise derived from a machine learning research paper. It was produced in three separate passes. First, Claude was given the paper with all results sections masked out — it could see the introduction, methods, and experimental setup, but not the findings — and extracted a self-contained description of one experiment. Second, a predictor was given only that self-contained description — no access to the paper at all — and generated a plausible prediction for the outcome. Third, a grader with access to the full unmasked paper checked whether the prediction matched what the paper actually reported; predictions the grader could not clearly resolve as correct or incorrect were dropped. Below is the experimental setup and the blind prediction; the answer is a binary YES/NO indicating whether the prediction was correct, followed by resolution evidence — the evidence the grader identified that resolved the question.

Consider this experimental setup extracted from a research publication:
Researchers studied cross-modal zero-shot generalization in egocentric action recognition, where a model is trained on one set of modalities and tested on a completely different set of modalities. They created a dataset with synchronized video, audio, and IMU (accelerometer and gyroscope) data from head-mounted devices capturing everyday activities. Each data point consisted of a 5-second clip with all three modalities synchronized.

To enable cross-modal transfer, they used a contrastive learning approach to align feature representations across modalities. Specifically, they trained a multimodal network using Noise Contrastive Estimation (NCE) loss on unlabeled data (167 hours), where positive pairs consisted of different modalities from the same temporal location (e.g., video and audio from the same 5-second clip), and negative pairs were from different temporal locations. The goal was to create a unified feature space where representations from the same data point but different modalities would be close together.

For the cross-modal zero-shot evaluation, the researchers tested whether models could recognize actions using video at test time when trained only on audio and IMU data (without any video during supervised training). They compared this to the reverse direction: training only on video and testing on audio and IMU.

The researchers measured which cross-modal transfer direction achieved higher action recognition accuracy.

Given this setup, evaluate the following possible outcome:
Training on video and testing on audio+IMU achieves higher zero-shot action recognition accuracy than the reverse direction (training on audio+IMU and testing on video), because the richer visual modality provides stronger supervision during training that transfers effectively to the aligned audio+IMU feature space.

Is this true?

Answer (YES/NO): YES